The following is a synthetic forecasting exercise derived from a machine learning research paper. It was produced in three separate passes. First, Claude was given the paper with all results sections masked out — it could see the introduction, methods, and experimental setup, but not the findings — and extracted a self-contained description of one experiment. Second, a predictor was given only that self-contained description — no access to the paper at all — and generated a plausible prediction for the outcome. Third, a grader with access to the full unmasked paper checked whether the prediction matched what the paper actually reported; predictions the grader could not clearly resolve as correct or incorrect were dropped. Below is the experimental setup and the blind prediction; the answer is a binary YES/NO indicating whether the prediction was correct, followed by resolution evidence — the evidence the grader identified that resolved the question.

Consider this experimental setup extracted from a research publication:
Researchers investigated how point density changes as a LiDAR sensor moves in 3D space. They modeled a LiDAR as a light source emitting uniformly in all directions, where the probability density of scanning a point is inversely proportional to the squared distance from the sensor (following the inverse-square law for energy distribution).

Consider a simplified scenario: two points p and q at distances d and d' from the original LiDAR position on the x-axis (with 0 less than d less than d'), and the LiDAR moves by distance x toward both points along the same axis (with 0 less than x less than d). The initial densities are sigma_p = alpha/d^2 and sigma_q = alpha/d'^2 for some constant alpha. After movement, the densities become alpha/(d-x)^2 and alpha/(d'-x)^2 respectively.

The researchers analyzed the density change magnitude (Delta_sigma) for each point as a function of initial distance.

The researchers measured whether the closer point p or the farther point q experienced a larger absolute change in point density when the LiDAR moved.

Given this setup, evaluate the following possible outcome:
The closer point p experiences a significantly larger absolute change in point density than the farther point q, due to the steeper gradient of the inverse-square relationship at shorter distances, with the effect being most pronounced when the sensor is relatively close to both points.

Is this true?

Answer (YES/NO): YES